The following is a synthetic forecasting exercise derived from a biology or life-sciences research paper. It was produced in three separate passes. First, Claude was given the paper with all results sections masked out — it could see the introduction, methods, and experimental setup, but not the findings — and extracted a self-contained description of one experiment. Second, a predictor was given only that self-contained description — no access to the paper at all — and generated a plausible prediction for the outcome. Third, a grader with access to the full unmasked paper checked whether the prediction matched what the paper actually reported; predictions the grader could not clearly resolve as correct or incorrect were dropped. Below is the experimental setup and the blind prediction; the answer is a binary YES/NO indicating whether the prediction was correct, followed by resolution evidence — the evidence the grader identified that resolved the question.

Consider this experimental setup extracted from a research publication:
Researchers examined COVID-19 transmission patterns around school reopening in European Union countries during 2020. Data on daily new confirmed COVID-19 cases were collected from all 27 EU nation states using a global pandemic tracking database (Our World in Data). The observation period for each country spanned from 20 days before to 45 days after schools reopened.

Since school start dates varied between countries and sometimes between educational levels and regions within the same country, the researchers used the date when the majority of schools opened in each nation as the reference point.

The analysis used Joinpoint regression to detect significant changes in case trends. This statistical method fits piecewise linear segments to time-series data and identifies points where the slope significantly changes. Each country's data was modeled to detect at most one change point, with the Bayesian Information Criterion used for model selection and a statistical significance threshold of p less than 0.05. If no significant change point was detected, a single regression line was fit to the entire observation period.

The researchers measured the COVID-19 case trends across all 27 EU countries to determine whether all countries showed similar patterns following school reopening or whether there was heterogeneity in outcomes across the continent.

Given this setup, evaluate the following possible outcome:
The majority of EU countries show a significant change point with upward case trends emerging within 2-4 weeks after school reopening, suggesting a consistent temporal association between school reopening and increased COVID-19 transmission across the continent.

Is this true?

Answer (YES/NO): NO